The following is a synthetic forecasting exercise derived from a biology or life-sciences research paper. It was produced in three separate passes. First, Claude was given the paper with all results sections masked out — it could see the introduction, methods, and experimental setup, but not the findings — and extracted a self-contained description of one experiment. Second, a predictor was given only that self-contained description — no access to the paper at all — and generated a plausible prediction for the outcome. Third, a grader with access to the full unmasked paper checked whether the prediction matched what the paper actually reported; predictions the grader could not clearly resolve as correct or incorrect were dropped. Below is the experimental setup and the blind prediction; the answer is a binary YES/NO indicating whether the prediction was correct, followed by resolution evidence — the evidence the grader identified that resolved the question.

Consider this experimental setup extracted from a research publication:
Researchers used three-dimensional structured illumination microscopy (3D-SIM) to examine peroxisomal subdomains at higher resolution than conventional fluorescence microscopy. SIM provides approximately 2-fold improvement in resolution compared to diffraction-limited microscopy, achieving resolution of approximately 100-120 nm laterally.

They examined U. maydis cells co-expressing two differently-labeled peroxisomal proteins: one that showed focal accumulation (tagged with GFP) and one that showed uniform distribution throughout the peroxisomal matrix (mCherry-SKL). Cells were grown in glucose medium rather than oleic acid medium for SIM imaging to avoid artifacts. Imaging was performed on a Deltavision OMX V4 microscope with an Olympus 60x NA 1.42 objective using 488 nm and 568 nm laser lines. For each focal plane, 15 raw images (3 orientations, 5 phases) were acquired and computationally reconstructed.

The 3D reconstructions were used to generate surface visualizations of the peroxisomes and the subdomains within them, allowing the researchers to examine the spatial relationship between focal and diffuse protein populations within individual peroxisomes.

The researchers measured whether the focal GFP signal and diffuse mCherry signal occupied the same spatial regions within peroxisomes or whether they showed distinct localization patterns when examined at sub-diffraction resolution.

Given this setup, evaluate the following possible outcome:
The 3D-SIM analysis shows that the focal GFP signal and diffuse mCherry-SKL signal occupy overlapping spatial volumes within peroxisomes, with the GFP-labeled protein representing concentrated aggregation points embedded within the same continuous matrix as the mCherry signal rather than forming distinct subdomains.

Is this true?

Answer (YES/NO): NO